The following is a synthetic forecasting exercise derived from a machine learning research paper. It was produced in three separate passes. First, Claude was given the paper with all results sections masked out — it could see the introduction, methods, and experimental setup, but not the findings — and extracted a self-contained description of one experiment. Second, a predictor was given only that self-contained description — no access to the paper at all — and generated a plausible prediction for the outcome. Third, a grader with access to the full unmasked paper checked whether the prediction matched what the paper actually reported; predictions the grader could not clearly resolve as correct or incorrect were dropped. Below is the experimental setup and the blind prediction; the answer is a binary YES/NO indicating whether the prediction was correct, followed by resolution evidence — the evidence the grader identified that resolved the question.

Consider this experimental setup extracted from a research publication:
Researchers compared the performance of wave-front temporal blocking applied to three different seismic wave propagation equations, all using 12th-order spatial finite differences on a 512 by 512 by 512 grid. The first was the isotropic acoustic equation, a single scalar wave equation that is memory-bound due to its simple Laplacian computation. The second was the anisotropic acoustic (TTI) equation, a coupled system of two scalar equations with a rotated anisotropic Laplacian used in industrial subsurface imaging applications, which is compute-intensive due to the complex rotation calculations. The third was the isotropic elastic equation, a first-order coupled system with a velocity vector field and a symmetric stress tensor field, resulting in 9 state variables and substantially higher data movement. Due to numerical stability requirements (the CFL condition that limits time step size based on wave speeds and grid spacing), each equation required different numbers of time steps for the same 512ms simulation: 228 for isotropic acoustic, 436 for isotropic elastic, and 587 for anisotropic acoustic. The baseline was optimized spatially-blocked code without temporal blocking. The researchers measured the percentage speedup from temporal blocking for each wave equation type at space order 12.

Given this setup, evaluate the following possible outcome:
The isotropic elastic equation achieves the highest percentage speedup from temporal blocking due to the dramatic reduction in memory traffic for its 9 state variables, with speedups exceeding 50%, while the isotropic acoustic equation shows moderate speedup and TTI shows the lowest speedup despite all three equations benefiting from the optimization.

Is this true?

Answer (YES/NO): NO